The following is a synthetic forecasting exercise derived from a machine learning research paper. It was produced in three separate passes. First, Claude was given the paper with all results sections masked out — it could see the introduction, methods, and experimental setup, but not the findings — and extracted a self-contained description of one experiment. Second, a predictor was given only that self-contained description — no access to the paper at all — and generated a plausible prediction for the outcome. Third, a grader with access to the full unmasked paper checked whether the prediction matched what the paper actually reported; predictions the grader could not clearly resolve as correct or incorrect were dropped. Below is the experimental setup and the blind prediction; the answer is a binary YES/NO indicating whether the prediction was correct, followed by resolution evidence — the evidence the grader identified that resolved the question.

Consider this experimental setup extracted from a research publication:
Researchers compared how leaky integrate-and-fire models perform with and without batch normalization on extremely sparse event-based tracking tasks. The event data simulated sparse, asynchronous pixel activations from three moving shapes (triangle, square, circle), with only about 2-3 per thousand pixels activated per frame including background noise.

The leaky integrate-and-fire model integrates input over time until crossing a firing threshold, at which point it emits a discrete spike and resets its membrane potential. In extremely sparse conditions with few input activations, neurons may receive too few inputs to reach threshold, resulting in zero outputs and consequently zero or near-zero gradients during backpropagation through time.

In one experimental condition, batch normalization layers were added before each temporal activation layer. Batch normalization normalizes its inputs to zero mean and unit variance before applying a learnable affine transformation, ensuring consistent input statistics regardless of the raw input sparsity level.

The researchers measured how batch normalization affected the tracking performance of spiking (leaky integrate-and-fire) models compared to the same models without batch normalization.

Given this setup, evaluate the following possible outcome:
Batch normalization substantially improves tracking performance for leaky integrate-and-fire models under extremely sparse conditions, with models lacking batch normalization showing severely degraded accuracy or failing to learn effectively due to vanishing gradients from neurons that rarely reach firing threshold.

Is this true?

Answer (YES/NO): NO